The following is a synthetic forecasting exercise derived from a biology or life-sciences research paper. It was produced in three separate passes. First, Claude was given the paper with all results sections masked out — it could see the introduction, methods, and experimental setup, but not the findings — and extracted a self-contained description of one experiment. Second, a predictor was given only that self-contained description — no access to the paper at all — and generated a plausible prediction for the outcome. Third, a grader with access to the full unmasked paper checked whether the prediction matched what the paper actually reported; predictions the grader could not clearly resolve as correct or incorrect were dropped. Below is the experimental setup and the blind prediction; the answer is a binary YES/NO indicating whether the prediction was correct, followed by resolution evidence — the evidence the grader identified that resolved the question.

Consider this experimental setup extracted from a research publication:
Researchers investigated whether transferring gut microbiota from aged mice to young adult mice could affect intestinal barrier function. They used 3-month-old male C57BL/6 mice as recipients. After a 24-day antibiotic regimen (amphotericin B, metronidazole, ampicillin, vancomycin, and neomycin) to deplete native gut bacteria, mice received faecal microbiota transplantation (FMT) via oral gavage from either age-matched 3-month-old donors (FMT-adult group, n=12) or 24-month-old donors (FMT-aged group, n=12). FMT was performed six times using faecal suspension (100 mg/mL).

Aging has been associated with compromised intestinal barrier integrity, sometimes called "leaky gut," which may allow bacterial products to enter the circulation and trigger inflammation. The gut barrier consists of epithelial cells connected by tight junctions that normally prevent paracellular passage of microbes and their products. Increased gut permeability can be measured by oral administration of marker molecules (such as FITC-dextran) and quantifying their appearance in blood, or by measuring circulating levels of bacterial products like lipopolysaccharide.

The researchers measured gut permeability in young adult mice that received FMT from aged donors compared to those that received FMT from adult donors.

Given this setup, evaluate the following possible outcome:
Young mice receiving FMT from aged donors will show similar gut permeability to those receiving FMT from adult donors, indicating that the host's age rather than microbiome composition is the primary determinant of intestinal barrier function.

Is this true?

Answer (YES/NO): YES